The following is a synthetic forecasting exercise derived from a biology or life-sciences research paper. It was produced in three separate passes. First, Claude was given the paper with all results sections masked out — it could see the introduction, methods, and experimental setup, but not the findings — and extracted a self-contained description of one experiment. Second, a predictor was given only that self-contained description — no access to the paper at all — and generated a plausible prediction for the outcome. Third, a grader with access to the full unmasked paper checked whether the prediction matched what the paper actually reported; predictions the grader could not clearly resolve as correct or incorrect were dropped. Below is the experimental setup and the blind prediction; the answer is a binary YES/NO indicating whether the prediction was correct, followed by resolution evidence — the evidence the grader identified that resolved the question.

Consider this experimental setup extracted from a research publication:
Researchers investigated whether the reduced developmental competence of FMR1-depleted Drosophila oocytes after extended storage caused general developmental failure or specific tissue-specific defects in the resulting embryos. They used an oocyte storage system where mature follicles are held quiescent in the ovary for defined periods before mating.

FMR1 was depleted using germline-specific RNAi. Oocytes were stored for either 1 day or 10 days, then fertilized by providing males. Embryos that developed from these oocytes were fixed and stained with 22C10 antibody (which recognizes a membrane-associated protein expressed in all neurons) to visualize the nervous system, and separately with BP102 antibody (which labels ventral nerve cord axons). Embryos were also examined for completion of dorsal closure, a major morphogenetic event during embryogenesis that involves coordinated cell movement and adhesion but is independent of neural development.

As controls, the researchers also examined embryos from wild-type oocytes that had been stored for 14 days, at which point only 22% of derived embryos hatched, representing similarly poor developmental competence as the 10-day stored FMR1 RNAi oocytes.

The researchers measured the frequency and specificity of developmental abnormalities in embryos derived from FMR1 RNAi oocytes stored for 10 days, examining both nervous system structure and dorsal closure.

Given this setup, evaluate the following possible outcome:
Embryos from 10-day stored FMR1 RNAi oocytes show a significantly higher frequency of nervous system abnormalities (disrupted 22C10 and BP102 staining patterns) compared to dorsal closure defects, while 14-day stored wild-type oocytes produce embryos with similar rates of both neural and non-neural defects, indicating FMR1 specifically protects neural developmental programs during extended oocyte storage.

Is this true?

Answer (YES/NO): NO